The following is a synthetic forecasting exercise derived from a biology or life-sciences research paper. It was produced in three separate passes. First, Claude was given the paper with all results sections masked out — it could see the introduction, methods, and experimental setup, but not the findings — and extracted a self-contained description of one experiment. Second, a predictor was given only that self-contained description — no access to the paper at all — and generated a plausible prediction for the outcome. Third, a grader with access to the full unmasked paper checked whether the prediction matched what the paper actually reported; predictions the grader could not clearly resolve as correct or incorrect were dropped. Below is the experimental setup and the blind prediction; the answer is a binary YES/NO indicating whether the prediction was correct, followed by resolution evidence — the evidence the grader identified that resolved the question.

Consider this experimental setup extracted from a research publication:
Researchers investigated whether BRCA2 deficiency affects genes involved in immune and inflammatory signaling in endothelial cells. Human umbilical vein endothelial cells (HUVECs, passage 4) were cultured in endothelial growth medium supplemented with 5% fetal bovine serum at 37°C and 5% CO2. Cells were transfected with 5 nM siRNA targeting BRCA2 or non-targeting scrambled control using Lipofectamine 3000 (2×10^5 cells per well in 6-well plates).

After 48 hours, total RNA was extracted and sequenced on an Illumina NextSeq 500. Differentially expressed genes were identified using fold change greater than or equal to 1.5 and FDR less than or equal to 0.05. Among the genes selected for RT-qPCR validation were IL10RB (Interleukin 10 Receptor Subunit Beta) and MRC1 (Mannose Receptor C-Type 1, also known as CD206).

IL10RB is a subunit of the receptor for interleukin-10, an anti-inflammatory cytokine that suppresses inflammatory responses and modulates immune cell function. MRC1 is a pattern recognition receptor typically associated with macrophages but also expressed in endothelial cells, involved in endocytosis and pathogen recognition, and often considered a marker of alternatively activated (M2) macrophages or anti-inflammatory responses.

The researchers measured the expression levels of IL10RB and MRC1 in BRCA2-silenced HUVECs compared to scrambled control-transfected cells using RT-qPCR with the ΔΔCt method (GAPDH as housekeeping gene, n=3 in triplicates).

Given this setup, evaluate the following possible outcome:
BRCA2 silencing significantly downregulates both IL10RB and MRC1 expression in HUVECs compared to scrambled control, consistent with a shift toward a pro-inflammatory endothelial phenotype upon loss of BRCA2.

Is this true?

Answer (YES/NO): NO